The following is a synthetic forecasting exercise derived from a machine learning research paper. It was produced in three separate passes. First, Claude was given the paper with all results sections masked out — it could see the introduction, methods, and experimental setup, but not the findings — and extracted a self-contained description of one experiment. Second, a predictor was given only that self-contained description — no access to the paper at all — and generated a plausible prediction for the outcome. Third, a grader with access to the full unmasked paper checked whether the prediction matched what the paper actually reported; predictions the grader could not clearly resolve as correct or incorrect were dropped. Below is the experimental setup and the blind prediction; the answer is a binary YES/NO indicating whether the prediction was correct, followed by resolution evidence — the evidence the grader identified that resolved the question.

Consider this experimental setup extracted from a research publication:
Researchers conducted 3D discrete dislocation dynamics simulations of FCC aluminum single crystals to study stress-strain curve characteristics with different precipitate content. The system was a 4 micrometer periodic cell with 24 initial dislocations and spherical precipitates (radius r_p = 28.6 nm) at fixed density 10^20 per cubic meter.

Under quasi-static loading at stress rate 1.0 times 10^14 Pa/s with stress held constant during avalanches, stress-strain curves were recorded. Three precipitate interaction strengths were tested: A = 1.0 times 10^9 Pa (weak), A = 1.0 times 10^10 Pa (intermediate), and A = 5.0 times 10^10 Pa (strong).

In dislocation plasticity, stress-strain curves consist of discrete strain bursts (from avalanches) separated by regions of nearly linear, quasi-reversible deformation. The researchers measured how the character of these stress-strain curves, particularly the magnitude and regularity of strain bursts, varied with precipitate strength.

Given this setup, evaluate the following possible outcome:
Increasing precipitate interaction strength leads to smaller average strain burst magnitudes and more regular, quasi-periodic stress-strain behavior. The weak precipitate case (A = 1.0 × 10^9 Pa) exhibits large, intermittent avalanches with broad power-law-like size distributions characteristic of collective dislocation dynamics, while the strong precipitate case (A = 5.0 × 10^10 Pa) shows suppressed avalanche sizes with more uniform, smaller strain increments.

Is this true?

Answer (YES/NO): NO